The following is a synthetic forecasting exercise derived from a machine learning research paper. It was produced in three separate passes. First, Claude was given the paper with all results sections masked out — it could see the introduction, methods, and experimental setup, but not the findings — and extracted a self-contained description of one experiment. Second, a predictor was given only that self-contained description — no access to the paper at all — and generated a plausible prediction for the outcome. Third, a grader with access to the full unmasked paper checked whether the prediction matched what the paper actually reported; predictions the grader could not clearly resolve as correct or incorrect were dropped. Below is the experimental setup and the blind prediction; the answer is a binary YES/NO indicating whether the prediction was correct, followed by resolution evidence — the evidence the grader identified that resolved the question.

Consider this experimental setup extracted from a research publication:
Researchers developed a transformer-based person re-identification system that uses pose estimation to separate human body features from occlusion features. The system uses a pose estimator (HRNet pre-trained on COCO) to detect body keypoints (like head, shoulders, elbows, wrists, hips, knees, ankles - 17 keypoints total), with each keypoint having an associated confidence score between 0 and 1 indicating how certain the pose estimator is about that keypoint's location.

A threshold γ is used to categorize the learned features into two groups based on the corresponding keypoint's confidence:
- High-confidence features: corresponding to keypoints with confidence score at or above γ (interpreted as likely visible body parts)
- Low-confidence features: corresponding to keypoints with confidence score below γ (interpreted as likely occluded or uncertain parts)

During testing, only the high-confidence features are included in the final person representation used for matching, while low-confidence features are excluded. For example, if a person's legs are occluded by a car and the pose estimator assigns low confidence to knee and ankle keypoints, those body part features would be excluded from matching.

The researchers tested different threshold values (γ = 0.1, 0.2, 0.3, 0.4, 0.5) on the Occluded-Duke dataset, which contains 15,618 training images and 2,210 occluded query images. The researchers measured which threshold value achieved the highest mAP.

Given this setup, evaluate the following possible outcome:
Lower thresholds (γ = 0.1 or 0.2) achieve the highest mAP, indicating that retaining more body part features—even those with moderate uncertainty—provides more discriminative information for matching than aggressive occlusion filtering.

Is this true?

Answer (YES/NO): YES